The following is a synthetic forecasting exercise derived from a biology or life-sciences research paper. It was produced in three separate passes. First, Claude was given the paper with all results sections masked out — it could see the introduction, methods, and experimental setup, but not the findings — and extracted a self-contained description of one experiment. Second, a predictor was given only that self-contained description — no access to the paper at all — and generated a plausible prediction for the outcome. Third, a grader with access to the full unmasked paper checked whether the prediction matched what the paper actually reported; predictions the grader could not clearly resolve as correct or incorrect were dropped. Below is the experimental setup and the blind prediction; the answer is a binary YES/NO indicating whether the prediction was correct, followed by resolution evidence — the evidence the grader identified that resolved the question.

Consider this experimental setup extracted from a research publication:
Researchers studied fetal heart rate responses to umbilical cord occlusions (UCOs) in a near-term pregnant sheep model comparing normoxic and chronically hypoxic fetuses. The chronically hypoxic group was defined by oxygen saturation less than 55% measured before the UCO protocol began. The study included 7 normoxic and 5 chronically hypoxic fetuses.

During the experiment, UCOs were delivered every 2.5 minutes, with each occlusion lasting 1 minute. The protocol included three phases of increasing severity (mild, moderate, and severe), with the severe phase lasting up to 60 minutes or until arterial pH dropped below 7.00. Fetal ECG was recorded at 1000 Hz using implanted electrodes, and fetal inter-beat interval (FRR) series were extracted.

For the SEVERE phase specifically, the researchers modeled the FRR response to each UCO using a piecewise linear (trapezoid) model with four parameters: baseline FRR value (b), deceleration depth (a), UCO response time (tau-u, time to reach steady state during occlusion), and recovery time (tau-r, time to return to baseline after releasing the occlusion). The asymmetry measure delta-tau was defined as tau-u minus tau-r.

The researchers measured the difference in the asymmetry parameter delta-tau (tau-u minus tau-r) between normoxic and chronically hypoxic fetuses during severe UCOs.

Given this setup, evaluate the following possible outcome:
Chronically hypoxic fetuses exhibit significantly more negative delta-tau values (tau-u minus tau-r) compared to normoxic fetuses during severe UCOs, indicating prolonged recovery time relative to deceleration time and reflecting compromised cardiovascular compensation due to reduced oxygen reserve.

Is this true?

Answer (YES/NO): NO